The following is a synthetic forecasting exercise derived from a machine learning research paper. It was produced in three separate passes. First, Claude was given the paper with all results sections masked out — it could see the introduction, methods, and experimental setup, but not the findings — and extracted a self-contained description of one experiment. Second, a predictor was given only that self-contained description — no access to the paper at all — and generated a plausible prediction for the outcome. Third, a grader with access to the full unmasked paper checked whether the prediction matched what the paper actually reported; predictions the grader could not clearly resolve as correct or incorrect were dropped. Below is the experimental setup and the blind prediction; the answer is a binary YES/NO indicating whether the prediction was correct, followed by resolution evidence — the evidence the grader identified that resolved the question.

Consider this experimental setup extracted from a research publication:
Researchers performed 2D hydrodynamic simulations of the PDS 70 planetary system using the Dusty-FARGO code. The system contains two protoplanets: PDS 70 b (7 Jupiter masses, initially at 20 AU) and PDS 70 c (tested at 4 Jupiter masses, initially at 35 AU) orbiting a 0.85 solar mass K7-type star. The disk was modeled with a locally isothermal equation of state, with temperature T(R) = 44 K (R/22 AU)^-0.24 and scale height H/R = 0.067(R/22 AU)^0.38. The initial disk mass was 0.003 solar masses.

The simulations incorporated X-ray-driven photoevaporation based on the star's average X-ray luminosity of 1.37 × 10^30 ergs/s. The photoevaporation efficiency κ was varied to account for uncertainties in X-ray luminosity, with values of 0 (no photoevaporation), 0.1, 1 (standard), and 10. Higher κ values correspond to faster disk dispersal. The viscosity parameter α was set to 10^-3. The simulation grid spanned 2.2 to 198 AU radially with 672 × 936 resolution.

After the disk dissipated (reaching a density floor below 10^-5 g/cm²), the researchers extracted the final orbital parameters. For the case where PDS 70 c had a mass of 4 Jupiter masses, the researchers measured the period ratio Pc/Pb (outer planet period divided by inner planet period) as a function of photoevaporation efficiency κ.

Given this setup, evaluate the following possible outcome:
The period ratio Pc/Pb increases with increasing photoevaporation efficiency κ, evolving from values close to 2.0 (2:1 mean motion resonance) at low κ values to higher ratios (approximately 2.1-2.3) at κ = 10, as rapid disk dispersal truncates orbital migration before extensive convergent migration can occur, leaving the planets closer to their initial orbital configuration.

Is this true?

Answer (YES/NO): YES